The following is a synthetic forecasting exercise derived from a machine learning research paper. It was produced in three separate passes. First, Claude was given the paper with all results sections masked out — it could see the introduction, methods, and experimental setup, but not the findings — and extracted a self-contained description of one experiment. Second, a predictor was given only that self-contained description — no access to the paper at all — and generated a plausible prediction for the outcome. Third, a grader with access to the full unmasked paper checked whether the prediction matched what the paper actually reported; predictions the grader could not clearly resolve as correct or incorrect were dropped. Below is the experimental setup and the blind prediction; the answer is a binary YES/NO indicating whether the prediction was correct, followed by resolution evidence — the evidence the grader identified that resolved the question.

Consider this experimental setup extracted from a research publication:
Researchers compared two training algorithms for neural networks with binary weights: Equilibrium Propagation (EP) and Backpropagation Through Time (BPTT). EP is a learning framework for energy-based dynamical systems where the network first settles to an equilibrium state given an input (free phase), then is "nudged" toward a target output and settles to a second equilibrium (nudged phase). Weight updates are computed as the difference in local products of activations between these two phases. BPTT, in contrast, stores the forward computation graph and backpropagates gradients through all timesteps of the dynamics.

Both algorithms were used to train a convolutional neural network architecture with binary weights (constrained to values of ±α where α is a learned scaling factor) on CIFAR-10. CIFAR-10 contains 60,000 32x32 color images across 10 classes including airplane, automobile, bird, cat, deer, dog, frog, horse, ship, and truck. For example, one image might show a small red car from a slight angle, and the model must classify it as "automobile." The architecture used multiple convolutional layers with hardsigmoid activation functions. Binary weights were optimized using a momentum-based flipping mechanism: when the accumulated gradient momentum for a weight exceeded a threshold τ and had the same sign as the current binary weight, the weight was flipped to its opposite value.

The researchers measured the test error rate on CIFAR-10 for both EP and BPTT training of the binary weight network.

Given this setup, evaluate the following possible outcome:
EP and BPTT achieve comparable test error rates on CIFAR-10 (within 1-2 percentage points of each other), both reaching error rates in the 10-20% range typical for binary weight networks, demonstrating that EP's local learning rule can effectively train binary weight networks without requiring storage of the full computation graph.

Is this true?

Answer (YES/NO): YES